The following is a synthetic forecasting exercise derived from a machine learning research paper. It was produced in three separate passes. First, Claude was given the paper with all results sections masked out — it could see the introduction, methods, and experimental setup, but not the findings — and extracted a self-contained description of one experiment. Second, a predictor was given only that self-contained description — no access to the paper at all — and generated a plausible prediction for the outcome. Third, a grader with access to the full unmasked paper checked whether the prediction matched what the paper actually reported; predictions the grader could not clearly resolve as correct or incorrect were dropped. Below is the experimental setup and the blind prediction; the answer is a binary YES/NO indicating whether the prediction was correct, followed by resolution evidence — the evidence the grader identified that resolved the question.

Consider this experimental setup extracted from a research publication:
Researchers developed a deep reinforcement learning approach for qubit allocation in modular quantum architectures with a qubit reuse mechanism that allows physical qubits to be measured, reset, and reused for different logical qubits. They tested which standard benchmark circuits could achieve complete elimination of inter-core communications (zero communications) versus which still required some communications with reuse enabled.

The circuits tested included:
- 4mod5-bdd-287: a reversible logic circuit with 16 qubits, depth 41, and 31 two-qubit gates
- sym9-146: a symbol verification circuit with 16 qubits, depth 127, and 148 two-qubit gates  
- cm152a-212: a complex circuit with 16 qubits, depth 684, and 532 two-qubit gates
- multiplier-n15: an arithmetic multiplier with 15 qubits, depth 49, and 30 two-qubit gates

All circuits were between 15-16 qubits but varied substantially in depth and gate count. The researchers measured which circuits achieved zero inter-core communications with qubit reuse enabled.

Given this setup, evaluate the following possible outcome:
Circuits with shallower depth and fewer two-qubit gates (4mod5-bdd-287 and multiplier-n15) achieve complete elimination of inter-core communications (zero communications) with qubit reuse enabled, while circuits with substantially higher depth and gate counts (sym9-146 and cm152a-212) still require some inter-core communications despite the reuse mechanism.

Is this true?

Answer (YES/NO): NO